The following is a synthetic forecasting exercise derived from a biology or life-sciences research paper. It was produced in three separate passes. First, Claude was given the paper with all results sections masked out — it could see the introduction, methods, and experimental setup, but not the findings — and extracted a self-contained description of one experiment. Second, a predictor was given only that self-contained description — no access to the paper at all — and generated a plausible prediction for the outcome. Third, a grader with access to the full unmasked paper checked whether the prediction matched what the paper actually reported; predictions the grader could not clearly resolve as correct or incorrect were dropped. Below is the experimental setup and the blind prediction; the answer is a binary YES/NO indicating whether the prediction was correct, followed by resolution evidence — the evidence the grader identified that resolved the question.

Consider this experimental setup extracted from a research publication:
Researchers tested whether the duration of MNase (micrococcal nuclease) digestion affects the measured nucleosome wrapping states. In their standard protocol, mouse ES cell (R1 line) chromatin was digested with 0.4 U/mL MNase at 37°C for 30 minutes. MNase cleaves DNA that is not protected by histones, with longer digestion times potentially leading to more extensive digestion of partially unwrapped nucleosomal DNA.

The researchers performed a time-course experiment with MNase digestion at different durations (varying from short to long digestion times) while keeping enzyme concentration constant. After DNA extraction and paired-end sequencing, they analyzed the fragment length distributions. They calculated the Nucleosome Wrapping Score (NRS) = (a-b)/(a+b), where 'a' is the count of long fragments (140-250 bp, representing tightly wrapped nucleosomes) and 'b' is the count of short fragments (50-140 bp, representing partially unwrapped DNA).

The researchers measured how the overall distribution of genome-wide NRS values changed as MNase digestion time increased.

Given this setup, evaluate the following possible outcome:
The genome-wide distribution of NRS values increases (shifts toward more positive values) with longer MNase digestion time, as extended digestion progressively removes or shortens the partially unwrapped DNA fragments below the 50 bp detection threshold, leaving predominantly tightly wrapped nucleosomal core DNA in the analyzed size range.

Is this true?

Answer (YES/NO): NO